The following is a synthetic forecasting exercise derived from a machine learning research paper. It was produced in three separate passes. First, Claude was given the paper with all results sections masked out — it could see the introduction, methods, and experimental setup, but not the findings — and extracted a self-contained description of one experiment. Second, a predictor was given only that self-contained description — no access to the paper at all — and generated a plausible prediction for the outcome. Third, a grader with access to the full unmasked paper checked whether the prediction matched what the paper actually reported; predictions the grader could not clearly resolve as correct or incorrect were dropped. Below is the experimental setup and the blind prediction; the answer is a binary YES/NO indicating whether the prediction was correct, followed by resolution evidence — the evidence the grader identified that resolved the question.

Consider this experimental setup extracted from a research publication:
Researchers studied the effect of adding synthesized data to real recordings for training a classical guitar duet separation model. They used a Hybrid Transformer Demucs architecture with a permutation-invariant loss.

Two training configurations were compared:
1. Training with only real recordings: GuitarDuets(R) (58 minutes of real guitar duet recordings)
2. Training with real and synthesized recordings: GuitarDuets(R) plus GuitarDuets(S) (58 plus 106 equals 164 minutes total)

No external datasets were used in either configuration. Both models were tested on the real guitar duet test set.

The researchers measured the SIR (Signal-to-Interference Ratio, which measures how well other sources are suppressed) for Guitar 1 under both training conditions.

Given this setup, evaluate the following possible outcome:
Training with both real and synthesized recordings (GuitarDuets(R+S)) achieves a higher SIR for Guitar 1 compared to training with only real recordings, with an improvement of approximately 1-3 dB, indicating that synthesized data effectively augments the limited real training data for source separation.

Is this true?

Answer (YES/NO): YES